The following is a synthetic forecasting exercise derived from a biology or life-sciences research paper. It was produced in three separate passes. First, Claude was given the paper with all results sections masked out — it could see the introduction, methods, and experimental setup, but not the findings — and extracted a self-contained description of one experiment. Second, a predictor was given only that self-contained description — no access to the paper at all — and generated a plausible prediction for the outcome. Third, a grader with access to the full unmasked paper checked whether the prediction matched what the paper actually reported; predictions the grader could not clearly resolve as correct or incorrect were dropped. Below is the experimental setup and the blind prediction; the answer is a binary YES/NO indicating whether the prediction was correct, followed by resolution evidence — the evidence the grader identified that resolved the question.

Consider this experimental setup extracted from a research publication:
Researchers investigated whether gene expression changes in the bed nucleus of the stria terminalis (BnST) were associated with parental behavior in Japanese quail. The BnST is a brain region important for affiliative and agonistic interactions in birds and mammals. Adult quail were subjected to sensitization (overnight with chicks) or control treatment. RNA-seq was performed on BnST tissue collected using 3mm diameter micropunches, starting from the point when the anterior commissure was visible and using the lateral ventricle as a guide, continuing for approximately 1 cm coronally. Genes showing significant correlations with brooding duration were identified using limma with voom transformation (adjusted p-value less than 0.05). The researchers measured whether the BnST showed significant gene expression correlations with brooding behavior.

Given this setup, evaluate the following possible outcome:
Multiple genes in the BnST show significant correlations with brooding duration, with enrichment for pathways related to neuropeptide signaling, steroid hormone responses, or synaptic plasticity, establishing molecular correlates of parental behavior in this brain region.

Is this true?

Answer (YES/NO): NO